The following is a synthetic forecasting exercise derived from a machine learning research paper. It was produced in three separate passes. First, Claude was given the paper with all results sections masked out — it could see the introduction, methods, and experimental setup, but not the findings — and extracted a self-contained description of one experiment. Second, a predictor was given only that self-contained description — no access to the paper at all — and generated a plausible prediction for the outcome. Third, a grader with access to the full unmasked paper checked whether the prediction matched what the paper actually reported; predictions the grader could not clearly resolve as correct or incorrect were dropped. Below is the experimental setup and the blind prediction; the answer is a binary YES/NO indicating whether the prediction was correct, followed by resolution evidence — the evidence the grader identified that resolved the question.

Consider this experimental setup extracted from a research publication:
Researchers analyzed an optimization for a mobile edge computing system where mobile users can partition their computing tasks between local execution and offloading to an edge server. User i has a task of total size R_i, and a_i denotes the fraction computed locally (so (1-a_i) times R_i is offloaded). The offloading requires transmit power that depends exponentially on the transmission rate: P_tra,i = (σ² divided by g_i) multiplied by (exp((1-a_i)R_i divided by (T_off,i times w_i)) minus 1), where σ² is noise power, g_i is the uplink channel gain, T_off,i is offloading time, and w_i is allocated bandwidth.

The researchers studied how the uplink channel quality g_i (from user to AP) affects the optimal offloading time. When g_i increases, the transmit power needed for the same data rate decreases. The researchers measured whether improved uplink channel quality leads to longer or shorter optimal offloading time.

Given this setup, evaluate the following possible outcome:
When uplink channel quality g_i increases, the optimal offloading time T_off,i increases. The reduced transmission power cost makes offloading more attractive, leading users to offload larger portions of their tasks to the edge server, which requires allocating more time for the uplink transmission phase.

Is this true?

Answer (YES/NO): NO